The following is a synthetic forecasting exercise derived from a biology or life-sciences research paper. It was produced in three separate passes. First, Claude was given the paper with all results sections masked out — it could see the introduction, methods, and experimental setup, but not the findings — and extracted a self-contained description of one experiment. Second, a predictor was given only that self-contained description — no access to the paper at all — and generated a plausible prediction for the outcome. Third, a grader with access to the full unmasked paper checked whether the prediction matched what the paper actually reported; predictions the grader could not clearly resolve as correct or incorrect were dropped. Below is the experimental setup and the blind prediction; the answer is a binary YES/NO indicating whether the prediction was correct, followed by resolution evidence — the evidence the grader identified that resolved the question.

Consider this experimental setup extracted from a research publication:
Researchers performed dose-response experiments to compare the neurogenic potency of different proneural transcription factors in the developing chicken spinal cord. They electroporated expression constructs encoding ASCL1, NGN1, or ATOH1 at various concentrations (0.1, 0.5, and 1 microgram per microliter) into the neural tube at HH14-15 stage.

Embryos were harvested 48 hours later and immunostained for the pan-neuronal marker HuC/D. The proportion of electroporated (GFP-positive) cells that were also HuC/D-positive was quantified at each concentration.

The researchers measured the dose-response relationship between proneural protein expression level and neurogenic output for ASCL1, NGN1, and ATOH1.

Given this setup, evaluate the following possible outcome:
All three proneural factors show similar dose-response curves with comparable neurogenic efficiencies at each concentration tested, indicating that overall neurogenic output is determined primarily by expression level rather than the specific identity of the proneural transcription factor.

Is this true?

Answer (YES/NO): NO